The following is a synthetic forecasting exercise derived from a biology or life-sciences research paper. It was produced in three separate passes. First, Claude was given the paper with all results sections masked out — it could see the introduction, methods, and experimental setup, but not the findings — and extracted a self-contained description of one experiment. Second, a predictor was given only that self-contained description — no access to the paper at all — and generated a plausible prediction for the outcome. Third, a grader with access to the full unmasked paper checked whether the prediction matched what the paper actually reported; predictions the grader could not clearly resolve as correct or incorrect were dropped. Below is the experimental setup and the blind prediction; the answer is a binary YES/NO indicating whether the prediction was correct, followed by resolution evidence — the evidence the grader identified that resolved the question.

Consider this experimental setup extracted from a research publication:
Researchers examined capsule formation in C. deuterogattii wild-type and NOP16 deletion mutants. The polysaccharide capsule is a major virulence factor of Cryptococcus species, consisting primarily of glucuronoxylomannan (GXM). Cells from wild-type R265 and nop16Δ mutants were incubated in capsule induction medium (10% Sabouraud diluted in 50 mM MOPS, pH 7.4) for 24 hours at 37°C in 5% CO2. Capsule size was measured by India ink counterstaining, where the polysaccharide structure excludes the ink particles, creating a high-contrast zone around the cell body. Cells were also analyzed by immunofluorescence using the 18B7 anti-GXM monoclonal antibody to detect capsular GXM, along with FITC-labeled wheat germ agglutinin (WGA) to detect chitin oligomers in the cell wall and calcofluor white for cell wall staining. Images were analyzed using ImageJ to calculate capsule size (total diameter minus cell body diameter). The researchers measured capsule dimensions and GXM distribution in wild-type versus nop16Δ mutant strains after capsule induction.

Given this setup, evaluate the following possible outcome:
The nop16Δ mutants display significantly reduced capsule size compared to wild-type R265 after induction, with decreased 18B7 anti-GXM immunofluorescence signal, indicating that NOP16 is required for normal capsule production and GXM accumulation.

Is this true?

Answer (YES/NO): NO